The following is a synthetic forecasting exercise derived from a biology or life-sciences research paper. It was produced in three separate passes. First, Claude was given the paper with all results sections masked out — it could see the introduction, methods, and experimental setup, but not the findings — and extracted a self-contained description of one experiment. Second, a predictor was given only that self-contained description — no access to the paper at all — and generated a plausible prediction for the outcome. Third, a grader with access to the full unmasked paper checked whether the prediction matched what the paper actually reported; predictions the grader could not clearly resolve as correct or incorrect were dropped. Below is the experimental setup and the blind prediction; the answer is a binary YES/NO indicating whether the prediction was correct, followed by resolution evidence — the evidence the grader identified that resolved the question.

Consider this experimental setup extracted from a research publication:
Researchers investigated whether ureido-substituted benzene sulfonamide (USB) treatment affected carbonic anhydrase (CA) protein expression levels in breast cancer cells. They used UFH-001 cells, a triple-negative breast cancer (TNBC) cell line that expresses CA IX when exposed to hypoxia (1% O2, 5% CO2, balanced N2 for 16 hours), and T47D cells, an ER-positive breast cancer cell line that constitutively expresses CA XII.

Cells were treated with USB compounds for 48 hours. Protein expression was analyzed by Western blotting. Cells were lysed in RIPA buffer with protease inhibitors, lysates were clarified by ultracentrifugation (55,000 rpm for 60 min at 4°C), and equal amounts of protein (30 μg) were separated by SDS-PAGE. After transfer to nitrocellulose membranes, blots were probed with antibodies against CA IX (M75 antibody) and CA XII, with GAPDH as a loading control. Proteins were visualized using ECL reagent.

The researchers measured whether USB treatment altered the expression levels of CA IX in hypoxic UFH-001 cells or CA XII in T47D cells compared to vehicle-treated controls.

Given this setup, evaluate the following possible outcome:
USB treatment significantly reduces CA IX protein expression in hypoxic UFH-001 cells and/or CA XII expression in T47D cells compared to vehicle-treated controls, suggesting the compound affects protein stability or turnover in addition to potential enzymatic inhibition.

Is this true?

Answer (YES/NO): NO